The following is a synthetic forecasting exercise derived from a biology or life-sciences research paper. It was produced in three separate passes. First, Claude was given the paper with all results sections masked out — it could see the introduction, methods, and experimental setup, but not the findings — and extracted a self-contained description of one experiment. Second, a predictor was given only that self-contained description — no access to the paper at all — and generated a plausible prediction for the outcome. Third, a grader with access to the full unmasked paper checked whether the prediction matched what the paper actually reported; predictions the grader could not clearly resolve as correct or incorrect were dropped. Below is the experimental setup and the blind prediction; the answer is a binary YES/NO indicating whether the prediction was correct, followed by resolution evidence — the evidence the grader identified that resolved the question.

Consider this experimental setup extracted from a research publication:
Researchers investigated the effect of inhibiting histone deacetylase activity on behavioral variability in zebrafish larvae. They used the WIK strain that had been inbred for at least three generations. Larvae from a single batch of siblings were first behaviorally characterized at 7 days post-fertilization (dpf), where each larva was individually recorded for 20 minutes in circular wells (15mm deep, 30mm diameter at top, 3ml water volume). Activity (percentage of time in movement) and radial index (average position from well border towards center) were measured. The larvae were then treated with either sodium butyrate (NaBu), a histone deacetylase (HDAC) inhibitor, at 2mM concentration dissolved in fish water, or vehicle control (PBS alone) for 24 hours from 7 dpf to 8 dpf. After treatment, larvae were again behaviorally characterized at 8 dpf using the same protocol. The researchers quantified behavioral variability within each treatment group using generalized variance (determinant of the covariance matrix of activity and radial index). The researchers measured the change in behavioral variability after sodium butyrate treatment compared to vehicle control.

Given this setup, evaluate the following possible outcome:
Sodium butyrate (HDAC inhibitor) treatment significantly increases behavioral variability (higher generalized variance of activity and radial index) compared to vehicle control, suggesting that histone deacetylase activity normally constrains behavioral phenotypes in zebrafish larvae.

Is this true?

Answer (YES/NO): NO